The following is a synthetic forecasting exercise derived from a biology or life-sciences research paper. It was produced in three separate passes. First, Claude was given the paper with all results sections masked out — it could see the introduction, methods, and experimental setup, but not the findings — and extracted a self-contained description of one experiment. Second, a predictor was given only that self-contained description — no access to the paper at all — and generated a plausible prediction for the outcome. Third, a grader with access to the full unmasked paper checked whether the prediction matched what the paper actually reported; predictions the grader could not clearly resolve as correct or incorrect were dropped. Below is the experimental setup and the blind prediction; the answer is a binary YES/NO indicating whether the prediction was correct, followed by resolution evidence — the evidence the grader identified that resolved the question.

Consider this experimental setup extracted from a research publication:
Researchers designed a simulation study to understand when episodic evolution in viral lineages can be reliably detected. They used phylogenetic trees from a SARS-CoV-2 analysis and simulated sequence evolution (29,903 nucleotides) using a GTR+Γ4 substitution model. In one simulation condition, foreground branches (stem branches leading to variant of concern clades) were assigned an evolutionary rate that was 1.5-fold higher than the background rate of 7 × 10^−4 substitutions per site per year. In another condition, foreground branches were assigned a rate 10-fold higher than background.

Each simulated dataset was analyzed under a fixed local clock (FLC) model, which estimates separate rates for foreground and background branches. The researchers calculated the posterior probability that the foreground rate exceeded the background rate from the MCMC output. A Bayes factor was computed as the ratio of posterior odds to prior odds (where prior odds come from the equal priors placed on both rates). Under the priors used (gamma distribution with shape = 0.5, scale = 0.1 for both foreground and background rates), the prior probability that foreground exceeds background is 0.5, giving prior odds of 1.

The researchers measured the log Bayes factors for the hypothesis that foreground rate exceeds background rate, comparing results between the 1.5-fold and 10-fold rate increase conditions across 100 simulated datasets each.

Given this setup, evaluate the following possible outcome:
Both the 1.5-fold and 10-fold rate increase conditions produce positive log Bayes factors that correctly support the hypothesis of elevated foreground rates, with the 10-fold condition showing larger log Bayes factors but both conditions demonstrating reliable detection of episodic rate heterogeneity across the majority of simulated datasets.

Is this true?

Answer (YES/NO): NO